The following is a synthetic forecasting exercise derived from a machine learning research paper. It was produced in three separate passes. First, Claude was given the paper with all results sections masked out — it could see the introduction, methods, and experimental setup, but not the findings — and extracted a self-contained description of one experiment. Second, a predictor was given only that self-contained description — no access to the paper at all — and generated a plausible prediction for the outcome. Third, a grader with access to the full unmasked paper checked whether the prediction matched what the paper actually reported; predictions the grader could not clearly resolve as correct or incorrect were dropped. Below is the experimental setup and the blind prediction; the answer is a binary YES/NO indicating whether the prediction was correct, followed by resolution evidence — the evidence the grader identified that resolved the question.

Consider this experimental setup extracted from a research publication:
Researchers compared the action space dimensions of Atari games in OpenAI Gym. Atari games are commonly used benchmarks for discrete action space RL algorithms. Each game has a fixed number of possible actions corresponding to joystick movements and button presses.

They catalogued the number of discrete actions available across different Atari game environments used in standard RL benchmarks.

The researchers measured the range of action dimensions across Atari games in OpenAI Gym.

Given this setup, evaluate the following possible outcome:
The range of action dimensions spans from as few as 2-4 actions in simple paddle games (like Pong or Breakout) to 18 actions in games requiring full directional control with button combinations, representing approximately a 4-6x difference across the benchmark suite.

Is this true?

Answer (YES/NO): NO